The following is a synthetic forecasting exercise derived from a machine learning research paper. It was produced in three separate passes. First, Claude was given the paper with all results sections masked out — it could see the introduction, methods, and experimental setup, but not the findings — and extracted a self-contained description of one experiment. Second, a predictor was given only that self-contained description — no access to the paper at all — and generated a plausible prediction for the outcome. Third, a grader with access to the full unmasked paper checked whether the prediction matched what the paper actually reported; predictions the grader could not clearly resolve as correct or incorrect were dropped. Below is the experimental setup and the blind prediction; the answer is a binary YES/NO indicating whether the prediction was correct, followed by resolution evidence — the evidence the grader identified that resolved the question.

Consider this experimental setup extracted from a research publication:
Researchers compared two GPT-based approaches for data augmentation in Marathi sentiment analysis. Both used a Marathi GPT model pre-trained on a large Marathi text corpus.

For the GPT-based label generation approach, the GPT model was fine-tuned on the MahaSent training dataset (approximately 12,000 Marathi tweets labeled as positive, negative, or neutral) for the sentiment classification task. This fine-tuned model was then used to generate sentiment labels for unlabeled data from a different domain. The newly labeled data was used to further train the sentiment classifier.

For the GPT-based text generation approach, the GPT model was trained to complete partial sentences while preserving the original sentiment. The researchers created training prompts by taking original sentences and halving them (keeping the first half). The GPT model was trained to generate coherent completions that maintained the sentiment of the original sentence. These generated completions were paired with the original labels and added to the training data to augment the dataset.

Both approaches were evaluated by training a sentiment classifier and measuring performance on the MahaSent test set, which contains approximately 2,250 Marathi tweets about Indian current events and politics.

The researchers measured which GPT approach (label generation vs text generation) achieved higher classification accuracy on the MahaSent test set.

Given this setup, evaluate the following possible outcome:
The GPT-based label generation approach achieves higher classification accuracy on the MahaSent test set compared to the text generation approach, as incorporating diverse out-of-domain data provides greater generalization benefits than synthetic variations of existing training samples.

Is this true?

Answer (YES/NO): YES